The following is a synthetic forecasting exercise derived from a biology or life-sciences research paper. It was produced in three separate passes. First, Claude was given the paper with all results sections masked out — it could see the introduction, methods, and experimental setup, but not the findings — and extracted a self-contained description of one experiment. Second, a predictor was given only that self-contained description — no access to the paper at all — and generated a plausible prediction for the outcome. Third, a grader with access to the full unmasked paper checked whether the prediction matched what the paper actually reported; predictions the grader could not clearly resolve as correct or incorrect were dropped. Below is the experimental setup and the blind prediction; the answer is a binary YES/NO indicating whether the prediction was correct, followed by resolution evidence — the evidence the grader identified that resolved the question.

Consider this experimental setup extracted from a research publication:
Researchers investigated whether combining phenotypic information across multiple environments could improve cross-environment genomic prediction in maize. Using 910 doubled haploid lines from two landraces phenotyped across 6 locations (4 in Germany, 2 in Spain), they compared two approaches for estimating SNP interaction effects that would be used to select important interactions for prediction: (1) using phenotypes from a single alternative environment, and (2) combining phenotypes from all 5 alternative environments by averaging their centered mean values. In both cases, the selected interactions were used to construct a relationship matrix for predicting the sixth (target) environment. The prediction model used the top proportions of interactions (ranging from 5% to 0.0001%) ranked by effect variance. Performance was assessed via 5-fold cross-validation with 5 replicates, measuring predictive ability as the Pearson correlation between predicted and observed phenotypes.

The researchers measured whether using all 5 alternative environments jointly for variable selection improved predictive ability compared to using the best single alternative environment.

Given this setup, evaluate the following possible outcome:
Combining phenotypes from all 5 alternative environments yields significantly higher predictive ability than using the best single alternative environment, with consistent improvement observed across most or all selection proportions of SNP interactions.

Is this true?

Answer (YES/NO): NO